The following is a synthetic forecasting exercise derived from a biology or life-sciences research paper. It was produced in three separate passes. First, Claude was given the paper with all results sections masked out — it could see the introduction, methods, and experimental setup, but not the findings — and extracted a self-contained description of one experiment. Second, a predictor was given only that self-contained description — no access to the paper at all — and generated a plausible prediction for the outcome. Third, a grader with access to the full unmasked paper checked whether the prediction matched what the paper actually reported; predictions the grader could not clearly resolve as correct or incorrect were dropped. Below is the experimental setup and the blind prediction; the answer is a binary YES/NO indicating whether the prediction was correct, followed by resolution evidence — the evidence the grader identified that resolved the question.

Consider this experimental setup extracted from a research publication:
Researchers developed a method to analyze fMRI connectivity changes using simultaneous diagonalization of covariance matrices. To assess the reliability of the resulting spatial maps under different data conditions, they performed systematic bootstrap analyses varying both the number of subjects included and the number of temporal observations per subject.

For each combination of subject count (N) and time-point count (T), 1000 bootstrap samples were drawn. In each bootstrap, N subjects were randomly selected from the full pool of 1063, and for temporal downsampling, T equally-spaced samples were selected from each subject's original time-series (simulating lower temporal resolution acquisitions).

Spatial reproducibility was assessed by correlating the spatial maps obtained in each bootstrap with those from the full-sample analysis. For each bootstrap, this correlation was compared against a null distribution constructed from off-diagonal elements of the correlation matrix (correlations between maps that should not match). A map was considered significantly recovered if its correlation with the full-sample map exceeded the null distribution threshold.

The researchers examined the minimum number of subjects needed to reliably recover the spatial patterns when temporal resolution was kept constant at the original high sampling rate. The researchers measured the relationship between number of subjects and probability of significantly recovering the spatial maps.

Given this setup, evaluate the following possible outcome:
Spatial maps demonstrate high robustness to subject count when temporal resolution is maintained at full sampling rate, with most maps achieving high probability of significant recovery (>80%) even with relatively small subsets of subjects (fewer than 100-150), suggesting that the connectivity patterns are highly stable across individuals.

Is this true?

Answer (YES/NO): NO